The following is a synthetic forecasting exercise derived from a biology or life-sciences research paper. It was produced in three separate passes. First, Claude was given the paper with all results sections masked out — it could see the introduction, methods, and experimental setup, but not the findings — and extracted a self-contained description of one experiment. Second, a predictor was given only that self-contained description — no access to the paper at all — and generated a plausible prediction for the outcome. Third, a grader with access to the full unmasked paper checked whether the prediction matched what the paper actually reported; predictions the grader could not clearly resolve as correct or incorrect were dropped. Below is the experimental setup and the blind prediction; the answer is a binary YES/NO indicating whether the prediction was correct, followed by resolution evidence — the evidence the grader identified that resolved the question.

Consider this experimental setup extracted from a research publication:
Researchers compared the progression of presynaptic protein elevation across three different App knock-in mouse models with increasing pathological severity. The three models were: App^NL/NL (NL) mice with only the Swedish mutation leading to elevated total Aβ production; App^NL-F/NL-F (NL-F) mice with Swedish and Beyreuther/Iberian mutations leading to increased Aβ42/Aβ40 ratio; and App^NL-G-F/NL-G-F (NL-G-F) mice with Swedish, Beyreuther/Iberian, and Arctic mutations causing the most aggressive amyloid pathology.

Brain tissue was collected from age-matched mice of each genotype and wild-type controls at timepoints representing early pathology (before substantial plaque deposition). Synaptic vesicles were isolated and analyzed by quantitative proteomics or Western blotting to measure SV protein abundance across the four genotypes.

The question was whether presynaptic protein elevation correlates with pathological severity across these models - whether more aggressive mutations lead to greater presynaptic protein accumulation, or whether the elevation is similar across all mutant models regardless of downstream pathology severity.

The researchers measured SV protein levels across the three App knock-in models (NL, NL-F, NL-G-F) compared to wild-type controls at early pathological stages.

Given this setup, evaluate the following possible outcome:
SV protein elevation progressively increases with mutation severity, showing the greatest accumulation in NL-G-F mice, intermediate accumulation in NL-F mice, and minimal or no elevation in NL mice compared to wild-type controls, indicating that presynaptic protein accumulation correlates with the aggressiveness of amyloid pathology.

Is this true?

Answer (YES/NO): NO